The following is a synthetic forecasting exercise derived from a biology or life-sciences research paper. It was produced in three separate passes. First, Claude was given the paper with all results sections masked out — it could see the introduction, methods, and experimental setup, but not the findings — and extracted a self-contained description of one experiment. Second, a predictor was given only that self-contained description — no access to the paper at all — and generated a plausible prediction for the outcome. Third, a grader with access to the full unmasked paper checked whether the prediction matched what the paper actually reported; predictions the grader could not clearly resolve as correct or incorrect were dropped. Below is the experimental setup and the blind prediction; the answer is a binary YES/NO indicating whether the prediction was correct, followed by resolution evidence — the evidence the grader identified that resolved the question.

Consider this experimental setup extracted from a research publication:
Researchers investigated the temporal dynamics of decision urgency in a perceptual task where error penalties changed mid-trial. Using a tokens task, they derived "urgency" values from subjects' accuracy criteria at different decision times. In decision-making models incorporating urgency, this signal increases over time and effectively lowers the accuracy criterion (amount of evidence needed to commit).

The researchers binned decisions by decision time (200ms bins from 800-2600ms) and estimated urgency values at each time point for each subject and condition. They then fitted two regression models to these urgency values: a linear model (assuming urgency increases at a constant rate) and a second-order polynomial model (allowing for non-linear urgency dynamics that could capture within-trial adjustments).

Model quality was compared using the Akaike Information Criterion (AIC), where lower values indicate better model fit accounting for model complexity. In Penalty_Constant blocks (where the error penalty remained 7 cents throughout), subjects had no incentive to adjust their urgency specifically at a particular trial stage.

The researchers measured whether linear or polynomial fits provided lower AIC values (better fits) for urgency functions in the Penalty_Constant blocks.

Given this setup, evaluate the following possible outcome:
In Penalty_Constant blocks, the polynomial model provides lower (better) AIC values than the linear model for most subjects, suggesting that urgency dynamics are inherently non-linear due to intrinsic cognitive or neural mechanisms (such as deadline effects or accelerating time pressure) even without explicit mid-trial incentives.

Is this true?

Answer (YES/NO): YES